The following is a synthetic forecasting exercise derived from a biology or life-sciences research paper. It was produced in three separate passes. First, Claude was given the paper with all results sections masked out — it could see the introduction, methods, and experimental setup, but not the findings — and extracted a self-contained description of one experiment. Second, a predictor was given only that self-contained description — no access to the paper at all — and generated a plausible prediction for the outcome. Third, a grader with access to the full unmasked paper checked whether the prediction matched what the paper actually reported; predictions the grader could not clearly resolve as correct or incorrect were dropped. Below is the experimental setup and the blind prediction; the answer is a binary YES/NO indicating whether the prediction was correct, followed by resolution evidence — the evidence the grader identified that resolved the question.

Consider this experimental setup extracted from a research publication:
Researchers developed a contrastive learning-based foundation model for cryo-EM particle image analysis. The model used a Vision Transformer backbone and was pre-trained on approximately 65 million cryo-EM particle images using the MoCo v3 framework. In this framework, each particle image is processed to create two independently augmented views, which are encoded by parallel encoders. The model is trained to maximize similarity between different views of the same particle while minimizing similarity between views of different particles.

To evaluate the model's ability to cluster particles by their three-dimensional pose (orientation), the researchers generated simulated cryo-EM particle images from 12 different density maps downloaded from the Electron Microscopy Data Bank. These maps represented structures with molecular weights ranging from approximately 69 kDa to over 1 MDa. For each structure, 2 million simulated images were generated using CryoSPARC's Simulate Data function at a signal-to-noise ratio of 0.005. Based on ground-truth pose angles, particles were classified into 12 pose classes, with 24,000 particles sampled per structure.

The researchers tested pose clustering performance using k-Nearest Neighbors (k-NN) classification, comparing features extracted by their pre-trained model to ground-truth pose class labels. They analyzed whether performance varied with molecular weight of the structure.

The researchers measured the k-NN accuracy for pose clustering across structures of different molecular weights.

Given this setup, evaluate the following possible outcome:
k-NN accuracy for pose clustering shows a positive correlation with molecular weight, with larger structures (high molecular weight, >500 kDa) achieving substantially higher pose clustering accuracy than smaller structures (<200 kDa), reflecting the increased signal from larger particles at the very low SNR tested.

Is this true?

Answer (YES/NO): NO